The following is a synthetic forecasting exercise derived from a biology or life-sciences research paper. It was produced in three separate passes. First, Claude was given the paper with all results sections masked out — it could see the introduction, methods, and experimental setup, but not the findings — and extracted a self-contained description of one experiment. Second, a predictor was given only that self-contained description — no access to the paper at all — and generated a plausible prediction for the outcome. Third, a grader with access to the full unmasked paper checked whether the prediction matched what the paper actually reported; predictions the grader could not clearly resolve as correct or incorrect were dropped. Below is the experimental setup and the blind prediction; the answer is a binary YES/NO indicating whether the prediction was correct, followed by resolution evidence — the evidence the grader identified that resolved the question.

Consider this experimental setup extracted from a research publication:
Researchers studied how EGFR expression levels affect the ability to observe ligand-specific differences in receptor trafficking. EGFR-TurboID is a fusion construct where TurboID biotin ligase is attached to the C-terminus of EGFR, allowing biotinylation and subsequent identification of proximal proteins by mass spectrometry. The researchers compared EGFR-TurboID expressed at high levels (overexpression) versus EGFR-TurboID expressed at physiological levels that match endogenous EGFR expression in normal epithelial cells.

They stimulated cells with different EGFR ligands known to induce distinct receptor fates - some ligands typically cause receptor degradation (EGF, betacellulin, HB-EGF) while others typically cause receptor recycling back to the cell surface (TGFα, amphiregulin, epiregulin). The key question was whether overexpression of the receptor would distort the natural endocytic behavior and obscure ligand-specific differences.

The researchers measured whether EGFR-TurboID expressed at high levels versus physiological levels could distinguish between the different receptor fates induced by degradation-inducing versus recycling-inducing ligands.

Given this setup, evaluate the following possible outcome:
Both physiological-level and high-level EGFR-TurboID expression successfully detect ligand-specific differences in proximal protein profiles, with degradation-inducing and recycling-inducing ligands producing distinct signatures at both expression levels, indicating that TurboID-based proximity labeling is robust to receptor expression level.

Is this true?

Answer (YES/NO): NO